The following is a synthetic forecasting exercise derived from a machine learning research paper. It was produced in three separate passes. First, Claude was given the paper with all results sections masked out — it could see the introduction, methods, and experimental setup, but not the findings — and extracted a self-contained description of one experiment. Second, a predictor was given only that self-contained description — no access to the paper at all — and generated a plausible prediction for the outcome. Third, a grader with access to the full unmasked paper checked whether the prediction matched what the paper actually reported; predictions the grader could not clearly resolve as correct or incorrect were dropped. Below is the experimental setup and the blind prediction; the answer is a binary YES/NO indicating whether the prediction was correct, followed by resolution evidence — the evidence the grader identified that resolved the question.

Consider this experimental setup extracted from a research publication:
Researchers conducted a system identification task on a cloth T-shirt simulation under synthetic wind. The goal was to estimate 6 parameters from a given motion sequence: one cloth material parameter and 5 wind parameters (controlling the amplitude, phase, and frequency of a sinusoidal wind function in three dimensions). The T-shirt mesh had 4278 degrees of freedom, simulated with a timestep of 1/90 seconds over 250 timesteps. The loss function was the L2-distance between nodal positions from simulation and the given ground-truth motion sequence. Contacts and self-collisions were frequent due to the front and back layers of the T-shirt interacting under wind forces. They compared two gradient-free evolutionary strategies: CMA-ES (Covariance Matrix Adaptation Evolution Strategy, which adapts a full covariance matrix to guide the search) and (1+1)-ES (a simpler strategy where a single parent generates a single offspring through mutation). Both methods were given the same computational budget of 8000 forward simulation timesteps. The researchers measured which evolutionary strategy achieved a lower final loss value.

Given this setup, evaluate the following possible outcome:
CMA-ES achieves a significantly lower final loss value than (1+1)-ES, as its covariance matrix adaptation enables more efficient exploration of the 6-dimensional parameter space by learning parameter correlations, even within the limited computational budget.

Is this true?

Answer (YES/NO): NO